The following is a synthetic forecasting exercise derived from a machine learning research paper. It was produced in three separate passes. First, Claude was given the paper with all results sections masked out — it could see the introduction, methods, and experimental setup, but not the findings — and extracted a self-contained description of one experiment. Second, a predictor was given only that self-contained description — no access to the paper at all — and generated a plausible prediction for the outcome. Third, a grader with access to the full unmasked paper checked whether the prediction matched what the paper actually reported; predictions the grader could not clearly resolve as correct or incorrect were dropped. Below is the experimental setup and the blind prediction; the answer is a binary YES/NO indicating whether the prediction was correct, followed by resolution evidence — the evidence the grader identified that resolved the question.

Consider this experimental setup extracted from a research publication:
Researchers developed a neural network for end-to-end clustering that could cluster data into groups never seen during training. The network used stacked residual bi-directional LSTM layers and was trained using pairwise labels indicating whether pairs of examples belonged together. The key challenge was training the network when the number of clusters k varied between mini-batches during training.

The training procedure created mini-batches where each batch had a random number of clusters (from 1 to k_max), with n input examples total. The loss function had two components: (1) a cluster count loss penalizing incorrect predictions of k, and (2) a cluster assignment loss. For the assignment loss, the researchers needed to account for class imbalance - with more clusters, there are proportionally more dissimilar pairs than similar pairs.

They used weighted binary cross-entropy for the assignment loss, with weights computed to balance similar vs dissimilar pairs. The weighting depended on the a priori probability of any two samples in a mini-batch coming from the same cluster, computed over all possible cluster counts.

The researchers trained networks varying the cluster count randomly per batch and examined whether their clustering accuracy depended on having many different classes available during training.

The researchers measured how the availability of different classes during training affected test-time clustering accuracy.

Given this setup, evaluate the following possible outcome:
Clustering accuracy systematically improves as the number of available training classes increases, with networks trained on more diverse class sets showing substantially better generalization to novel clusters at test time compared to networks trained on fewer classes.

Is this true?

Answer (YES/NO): YES